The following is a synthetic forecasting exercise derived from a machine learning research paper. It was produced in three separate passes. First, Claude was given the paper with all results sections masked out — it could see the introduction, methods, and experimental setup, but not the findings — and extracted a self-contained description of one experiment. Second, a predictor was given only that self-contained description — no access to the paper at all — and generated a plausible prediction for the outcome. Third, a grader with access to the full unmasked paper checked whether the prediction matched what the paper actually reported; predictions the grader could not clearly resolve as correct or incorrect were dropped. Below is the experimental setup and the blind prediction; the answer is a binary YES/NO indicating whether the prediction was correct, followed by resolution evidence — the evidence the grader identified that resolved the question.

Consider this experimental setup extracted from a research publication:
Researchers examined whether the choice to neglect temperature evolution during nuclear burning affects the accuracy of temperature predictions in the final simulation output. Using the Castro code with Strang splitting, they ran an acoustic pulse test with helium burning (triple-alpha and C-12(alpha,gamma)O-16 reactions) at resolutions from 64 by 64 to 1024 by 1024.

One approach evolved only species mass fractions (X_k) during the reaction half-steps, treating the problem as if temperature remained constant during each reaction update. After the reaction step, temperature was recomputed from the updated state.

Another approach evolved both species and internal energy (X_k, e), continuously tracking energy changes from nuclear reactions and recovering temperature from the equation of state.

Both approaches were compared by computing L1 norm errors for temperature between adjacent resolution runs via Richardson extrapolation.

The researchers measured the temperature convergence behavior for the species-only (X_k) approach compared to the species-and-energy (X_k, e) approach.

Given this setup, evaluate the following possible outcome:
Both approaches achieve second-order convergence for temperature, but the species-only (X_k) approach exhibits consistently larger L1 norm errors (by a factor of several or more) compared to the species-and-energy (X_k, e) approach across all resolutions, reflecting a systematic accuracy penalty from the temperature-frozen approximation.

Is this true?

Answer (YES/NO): NO